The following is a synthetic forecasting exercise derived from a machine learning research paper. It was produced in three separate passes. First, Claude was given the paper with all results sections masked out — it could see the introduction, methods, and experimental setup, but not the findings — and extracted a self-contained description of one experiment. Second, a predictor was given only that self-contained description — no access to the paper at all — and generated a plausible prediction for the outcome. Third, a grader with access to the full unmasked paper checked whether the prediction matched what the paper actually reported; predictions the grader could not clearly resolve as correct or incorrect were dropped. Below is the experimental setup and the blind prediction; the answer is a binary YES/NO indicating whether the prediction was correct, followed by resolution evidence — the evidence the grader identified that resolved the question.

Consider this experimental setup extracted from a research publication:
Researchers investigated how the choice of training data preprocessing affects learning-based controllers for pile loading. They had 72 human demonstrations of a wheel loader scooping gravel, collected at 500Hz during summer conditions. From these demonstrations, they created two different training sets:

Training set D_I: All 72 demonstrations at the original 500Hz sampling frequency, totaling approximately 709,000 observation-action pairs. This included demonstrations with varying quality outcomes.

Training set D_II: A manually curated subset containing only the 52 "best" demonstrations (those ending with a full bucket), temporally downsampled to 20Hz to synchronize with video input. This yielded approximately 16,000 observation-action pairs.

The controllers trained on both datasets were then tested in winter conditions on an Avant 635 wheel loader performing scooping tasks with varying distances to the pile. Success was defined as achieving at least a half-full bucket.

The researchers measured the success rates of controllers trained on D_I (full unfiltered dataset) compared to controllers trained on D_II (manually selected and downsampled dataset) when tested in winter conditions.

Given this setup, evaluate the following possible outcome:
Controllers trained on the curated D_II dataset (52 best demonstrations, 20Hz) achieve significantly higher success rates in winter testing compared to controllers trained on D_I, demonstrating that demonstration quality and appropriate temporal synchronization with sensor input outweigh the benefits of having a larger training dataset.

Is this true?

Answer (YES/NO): NO